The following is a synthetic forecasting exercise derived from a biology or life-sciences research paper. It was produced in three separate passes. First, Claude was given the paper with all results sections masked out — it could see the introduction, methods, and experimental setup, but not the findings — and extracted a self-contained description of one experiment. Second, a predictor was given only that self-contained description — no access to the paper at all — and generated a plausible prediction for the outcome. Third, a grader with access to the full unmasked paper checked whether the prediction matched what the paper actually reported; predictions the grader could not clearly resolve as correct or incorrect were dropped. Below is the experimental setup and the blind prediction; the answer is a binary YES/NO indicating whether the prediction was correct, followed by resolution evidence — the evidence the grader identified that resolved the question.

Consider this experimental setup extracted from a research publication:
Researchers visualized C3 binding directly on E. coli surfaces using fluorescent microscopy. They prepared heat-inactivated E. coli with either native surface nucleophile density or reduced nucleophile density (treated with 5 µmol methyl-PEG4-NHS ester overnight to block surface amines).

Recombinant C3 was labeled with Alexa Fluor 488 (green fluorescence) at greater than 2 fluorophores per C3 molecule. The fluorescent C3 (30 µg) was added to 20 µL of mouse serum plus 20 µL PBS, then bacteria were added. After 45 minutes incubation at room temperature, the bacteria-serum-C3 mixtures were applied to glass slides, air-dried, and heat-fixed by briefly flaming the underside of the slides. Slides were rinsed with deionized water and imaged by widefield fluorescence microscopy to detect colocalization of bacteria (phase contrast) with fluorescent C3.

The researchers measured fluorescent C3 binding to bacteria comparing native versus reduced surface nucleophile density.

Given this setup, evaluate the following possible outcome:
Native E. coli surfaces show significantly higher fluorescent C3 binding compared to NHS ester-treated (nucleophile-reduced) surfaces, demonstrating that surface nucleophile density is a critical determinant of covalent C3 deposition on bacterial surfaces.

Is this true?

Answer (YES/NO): YES